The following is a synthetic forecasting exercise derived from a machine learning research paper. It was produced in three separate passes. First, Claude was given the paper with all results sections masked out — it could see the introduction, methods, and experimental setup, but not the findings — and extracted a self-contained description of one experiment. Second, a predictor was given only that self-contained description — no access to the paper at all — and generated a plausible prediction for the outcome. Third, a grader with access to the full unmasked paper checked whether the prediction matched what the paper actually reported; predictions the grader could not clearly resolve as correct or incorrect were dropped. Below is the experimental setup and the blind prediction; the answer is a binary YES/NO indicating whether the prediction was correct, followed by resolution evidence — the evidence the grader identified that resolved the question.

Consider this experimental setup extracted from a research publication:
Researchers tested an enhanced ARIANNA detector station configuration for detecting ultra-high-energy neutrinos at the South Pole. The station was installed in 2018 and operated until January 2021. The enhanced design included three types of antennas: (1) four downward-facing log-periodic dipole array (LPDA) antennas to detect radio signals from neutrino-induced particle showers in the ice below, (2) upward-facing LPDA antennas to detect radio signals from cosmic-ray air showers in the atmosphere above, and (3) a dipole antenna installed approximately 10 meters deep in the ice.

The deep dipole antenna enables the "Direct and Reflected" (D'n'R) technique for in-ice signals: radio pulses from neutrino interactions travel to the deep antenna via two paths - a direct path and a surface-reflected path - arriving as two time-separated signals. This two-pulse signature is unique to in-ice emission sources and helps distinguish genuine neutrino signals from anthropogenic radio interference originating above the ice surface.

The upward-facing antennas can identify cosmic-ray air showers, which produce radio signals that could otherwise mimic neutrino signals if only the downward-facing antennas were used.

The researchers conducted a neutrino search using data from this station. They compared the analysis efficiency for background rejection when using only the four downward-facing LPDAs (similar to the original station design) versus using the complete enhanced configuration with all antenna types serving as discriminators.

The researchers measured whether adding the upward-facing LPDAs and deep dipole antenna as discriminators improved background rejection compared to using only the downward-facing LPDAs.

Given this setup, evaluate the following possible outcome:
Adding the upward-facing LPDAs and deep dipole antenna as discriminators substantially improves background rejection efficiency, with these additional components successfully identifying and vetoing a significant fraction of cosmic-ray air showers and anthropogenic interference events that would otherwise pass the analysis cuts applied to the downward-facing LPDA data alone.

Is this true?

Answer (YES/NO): YES